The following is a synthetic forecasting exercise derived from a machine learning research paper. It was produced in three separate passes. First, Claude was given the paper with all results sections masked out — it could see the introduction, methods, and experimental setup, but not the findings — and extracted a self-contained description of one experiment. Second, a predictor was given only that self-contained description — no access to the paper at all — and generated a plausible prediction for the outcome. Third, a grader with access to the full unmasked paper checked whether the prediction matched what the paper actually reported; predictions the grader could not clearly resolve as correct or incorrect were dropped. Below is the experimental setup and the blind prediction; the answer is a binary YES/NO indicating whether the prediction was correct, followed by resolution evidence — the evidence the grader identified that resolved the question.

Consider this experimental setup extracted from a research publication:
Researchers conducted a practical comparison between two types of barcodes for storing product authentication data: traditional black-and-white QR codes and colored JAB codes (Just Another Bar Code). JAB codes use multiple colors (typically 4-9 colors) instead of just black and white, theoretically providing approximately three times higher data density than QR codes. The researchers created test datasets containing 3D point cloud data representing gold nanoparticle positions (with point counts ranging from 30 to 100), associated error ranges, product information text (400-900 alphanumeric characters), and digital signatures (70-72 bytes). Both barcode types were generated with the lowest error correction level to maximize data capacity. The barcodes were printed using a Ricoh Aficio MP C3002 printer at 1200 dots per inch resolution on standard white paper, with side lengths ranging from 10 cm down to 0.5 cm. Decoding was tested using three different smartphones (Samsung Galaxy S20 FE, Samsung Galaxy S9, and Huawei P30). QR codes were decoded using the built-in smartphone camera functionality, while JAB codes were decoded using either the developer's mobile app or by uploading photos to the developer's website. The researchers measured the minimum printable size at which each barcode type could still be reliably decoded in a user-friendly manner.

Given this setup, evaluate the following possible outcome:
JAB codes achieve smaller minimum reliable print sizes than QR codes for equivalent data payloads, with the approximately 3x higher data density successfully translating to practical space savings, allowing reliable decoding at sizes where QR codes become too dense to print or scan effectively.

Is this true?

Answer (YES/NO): NO